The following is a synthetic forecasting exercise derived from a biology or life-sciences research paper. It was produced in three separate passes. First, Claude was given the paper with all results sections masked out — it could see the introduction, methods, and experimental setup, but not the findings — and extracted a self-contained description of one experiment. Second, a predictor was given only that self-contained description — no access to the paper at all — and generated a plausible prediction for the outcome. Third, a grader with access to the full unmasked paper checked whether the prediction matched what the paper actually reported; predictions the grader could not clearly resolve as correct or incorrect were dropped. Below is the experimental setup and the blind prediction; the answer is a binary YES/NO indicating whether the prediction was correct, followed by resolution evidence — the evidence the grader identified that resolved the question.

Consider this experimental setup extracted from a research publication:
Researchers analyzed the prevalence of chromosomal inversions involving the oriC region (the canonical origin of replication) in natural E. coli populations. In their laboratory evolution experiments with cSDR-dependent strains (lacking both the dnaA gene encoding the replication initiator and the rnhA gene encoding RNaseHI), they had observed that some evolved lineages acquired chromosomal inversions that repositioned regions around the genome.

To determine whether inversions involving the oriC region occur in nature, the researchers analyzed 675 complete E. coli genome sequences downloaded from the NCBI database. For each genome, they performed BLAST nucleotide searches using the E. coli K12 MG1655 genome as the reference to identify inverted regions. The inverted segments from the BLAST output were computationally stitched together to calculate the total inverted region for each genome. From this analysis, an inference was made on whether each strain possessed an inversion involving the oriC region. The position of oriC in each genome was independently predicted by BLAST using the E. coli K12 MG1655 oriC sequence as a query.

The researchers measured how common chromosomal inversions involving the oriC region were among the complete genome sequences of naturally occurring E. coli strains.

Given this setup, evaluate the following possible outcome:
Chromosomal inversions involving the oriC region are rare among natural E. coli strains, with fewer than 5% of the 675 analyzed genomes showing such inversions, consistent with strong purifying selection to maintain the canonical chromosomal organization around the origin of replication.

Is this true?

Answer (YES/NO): NO